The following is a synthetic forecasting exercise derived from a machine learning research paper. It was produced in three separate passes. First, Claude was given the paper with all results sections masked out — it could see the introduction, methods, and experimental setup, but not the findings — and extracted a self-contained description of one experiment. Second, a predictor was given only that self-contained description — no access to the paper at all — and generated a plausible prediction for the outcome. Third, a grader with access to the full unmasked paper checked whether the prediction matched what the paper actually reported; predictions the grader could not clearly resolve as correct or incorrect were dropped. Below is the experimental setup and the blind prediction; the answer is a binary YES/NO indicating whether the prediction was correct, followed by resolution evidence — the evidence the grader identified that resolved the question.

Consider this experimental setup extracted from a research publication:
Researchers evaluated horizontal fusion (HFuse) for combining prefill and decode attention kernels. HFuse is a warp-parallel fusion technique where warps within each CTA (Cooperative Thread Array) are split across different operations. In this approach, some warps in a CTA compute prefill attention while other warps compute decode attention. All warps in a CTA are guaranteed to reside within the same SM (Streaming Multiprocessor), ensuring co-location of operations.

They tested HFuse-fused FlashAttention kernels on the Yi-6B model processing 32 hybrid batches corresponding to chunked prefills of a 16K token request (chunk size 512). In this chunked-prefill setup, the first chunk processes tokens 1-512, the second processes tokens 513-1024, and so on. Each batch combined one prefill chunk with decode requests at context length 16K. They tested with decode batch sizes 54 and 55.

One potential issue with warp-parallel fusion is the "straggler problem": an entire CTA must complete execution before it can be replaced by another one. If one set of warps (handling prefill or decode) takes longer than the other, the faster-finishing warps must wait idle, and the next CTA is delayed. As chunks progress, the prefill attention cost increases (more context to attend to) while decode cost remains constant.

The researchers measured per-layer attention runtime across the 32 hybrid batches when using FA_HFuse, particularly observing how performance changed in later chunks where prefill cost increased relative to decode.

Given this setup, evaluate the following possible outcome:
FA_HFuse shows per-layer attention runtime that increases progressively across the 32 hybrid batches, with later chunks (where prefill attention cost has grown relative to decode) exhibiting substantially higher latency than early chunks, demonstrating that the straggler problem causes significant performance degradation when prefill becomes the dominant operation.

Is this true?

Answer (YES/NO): YES